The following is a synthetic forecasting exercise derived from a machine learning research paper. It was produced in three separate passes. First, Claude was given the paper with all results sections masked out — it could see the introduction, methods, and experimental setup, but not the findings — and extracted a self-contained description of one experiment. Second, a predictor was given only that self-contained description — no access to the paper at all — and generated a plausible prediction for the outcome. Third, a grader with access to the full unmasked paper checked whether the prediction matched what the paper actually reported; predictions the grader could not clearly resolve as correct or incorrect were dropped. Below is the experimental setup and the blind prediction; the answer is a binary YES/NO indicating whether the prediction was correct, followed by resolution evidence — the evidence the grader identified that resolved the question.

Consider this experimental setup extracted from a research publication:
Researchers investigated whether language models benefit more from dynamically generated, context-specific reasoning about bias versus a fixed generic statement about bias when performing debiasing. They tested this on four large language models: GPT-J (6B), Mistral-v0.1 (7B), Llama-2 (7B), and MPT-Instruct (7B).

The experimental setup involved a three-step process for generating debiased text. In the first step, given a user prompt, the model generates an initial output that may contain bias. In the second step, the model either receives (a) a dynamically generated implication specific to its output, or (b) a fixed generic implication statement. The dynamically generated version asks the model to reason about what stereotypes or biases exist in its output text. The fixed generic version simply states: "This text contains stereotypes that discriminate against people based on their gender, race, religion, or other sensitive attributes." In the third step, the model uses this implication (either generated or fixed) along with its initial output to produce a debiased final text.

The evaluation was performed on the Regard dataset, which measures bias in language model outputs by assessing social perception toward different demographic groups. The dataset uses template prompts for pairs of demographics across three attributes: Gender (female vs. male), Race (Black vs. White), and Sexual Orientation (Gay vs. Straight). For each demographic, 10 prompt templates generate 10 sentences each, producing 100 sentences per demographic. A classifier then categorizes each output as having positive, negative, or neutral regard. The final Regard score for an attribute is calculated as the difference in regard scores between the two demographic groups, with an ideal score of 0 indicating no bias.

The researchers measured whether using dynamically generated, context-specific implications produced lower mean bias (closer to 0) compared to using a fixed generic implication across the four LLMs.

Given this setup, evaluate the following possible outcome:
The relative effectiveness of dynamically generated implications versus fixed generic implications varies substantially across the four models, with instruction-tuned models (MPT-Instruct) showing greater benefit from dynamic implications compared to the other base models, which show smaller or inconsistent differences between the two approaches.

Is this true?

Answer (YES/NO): NO